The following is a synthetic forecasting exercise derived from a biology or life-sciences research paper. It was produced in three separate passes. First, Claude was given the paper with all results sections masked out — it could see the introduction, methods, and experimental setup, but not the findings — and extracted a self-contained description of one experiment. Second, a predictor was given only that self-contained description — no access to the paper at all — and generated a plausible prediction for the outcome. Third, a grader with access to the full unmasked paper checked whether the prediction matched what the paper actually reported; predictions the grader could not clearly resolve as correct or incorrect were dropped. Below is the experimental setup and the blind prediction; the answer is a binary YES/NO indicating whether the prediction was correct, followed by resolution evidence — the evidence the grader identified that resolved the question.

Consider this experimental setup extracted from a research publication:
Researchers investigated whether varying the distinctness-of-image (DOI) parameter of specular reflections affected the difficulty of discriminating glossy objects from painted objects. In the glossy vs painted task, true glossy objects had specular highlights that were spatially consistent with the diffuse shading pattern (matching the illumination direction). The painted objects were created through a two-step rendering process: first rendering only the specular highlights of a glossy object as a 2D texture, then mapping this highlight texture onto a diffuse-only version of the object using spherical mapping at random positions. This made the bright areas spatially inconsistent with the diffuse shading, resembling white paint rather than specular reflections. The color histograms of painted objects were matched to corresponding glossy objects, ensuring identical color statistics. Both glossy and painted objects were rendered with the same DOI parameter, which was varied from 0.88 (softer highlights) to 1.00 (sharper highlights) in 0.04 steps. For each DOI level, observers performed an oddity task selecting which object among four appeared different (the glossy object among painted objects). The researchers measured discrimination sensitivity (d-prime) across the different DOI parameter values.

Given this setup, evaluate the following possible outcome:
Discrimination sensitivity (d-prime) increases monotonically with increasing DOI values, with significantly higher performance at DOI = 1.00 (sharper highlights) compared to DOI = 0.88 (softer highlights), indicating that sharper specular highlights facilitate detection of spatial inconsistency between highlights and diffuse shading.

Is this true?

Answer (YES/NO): NO